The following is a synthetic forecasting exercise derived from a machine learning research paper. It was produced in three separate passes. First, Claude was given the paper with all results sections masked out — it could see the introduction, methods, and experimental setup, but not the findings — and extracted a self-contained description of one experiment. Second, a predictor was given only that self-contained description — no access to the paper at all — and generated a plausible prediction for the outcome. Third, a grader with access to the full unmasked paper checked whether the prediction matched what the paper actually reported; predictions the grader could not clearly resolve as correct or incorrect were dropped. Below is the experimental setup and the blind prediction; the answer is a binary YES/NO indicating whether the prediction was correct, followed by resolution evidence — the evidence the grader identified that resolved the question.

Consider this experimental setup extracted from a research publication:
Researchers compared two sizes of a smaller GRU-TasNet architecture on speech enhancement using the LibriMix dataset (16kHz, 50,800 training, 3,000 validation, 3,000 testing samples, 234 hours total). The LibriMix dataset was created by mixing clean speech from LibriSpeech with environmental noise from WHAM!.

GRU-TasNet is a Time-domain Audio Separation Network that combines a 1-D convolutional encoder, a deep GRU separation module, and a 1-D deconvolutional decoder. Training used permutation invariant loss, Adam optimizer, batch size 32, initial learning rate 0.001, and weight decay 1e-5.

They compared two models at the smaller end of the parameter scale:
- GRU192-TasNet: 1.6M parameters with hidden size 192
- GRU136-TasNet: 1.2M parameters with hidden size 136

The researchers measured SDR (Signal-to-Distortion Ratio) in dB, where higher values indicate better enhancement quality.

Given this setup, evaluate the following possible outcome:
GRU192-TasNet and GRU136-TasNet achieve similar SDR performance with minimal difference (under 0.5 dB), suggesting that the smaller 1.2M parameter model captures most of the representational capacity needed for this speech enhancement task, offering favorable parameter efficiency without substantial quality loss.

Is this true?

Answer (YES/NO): NO